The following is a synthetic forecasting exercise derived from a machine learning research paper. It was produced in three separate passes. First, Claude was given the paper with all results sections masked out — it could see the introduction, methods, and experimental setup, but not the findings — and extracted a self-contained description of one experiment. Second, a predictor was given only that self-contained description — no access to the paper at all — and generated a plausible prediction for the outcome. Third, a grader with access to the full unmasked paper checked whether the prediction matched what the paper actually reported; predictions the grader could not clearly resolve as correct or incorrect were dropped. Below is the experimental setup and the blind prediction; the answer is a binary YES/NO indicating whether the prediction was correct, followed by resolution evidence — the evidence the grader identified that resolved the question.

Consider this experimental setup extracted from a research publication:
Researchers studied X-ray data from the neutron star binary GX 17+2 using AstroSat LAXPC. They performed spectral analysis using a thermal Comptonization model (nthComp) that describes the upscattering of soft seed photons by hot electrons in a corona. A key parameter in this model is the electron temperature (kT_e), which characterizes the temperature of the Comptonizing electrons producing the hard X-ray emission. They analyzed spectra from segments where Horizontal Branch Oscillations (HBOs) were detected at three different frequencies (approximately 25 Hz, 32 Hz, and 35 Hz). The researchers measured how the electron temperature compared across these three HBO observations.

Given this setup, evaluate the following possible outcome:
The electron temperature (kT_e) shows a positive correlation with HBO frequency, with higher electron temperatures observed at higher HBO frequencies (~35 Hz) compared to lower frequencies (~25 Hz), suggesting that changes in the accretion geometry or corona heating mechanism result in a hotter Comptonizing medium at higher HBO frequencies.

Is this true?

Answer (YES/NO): NO